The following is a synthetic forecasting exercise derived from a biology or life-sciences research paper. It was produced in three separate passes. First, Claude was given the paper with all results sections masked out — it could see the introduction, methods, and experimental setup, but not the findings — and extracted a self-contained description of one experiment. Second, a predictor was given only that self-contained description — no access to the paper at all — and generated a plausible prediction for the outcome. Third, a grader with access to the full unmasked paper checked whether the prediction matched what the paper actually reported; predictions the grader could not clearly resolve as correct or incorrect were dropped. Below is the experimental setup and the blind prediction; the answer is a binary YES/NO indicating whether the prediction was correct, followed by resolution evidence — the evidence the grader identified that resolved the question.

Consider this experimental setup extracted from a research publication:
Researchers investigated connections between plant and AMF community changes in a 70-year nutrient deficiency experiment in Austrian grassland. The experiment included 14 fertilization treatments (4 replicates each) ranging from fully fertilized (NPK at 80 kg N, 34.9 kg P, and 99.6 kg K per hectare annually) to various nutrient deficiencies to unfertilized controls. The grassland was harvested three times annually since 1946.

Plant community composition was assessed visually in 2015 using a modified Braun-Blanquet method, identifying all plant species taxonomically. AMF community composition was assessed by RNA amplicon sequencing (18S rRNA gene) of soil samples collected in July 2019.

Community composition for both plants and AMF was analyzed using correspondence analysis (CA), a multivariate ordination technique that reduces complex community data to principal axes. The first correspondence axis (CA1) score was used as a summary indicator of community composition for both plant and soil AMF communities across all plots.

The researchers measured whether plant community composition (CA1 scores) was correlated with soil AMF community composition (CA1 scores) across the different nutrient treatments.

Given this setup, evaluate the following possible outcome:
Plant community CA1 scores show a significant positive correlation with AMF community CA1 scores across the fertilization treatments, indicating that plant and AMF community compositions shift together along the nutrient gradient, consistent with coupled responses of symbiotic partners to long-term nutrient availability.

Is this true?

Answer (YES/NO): YES